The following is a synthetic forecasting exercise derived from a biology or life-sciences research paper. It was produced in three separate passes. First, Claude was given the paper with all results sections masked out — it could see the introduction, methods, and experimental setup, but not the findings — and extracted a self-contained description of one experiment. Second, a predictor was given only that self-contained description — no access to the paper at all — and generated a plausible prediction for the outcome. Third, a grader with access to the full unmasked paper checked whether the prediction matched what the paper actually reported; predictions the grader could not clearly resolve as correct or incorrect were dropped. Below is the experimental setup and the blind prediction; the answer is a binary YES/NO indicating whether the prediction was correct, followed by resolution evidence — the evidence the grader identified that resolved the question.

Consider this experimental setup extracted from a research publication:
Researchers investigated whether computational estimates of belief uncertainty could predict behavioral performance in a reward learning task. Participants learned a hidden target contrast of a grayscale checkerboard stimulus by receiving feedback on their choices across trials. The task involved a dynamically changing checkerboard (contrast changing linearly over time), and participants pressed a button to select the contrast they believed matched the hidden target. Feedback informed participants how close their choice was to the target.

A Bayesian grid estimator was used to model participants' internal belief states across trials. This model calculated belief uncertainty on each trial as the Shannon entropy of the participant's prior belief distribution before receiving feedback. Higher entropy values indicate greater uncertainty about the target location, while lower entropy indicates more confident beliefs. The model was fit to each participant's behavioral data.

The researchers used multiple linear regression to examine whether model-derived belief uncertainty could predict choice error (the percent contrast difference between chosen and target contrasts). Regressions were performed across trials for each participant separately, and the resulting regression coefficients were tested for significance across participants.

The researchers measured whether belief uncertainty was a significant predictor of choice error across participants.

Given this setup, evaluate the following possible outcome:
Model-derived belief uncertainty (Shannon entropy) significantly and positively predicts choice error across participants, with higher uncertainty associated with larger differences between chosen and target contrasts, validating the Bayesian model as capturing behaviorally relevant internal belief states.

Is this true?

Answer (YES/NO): YES